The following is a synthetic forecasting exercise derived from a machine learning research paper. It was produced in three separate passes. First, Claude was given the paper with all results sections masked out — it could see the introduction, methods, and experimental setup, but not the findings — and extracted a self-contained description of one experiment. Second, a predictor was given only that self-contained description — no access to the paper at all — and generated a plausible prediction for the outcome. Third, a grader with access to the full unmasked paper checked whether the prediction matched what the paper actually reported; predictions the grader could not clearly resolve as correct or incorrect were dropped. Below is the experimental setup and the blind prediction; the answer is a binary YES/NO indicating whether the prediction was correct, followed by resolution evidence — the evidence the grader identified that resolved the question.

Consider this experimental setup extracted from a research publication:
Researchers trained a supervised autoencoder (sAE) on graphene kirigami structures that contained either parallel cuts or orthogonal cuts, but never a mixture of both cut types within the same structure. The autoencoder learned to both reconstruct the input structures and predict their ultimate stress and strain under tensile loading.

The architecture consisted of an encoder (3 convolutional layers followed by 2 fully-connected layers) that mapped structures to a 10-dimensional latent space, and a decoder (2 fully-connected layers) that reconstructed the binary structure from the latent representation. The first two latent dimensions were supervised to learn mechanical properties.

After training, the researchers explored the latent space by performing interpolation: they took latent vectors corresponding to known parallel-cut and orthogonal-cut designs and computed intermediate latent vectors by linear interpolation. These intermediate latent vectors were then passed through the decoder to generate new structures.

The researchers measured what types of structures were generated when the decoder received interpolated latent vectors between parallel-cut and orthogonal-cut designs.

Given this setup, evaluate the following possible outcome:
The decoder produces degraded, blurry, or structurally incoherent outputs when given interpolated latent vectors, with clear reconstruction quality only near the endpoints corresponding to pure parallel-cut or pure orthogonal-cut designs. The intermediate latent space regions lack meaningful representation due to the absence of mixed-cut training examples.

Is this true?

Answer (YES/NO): NO